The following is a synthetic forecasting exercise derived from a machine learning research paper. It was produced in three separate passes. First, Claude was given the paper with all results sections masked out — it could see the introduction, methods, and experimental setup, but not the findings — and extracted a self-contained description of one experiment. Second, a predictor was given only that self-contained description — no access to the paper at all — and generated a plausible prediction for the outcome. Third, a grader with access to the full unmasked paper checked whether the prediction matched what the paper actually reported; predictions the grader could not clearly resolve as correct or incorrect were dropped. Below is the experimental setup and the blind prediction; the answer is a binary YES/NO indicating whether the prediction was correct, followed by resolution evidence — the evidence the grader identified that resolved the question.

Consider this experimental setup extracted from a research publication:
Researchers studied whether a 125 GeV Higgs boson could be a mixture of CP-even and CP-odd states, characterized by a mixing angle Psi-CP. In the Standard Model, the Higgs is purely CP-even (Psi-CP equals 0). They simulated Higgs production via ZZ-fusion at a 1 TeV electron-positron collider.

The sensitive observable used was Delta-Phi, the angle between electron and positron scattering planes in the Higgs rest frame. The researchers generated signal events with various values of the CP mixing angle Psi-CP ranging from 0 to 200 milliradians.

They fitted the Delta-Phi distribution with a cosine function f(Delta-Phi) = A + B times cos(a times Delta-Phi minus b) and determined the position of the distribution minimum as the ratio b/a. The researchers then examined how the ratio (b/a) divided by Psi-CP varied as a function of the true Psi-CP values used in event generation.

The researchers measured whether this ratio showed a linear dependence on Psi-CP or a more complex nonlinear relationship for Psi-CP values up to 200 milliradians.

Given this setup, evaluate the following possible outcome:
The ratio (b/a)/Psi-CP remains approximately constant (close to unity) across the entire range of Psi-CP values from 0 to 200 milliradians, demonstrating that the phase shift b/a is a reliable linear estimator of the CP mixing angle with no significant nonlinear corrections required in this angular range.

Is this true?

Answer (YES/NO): NO